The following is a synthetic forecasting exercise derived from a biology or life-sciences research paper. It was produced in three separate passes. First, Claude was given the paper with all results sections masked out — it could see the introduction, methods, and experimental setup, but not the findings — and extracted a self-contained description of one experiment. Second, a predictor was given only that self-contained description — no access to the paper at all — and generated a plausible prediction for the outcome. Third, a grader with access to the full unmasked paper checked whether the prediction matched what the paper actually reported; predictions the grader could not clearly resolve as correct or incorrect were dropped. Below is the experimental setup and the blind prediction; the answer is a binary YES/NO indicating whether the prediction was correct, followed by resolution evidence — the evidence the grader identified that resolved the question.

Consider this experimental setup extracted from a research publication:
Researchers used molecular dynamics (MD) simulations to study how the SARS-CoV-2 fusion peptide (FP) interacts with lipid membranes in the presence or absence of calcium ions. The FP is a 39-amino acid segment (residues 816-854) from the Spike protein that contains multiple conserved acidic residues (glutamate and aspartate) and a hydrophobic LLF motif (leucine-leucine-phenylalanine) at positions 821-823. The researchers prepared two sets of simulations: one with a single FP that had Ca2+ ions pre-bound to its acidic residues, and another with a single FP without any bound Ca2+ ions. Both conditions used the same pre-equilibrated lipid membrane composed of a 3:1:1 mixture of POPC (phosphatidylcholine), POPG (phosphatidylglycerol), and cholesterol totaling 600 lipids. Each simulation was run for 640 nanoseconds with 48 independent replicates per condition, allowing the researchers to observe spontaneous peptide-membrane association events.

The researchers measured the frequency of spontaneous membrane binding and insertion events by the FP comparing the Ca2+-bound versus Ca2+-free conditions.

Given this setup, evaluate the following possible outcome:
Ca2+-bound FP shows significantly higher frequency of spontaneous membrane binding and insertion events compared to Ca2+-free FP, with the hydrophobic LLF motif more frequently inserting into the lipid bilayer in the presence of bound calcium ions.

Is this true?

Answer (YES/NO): YES